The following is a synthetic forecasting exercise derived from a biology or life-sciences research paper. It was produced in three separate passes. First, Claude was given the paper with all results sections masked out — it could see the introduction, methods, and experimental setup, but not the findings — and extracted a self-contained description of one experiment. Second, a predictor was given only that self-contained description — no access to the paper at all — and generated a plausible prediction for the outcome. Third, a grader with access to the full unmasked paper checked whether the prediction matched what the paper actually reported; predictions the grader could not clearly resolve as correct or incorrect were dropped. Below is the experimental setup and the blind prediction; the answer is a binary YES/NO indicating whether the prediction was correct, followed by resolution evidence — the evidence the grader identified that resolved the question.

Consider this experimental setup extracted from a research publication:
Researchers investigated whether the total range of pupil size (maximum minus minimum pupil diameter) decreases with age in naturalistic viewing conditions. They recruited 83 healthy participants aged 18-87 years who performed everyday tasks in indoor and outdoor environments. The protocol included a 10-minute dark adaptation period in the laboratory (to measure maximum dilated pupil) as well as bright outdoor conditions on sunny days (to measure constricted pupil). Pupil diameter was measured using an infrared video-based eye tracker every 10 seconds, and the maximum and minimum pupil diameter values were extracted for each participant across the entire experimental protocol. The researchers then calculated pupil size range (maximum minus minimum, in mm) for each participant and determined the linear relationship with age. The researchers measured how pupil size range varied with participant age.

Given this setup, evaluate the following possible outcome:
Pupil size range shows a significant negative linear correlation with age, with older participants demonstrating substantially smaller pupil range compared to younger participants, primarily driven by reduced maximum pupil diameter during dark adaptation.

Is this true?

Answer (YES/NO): YES